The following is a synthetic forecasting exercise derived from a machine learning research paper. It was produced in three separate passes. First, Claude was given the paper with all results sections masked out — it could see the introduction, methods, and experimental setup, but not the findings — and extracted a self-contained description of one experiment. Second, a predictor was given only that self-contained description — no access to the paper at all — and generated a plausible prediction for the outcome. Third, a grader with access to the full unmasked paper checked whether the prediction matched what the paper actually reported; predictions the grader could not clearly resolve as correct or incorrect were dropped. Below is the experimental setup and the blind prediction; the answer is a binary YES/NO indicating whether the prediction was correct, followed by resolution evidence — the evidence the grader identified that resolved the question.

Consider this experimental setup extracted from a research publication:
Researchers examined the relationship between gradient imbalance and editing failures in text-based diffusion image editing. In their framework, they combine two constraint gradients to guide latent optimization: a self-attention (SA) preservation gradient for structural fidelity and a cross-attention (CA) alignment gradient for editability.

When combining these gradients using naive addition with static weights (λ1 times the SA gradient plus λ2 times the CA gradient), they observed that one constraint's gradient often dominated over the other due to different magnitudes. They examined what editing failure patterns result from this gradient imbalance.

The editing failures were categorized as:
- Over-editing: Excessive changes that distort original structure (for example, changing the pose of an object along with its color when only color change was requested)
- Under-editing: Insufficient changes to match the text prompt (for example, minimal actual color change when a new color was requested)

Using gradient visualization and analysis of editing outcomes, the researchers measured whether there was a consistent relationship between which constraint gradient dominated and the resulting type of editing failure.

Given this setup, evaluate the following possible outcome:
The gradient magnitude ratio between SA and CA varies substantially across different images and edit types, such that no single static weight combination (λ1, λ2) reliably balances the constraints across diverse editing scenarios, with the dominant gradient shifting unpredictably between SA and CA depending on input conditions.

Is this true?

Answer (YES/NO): NO